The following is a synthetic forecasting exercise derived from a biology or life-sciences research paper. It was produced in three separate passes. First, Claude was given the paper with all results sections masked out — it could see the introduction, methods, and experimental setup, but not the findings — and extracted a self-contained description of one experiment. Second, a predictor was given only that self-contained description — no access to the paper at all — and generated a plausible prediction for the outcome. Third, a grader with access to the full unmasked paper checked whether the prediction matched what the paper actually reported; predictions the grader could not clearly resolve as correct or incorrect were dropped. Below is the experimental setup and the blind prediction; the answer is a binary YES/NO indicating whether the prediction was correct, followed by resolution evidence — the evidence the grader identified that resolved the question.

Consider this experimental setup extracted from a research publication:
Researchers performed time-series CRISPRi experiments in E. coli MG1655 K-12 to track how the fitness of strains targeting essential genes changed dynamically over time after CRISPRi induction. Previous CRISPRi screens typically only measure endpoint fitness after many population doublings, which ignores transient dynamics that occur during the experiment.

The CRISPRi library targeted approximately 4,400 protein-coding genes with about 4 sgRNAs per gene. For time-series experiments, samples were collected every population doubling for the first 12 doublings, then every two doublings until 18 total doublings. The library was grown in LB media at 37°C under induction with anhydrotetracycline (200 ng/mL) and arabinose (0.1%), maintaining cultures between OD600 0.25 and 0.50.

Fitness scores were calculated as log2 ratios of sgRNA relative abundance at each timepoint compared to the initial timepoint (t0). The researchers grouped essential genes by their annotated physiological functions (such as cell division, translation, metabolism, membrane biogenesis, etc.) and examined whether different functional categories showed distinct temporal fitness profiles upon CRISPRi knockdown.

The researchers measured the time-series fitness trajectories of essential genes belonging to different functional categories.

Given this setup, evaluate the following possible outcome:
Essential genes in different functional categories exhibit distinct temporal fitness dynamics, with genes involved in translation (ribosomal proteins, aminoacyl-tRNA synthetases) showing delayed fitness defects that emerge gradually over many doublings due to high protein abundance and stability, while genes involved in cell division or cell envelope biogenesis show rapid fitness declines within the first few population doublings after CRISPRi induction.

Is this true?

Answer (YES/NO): NO